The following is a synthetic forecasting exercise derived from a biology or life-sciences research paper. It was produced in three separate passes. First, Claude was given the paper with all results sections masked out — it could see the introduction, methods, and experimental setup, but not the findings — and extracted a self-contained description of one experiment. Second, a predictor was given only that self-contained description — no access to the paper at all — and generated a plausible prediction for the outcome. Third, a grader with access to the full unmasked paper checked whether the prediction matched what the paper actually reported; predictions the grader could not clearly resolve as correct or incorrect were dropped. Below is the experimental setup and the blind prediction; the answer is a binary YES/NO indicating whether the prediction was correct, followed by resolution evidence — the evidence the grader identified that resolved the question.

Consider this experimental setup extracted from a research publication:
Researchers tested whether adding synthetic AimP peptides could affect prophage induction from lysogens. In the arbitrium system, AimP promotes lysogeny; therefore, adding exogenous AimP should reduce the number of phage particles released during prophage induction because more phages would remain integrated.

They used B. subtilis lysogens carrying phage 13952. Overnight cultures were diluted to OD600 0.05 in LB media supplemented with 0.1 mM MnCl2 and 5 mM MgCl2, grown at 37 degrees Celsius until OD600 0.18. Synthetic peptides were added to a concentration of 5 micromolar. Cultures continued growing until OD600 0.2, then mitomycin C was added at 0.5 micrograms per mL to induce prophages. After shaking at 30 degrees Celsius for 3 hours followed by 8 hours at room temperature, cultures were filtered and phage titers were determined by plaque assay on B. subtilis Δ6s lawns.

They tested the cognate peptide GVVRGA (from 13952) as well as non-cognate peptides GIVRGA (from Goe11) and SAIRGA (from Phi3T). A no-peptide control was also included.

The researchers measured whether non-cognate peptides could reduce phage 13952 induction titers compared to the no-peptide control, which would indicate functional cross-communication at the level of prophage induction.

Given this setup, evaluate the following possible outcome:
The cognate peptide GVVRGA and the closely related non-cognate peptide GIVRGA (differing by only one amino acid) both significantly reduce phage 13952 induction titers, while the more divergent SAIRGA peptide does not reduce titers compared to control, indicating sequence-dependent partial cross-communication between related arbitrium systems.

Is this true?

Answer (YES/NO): YES